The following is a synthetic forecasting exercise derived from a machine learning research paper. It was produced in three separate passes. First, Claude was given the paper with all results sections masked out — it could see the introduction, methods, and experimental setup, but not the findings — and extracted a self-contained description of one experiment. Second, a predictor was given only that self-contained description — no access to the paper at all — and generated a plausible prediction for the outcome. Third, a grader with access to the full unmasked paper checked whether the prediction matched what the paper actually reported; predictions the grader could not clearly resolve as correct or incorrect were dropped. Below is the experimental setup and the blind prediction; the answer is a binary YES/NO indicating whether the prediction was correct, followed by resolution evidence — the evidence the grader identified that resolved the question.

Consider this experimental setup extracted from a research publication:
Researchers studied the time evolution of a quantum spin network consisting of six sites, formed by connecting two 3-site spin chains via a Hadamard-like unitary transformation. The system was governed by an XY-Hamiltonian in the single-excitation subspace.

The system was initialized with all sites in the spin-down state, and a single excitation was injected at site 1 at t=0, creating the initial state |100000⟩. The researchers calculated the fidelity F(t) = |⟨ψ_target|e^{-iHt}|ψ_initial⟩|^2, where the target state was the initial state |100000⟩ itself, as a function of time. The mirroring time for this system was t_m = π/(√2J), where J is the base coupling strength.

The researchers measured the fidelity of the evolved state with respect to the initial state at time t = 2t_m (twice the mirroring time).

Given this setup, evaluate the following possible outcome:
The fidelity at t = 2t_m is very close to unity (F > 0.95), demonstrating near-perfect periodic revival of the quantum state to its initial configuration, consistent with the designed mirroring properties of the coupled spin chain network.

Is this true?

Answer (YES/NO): YES